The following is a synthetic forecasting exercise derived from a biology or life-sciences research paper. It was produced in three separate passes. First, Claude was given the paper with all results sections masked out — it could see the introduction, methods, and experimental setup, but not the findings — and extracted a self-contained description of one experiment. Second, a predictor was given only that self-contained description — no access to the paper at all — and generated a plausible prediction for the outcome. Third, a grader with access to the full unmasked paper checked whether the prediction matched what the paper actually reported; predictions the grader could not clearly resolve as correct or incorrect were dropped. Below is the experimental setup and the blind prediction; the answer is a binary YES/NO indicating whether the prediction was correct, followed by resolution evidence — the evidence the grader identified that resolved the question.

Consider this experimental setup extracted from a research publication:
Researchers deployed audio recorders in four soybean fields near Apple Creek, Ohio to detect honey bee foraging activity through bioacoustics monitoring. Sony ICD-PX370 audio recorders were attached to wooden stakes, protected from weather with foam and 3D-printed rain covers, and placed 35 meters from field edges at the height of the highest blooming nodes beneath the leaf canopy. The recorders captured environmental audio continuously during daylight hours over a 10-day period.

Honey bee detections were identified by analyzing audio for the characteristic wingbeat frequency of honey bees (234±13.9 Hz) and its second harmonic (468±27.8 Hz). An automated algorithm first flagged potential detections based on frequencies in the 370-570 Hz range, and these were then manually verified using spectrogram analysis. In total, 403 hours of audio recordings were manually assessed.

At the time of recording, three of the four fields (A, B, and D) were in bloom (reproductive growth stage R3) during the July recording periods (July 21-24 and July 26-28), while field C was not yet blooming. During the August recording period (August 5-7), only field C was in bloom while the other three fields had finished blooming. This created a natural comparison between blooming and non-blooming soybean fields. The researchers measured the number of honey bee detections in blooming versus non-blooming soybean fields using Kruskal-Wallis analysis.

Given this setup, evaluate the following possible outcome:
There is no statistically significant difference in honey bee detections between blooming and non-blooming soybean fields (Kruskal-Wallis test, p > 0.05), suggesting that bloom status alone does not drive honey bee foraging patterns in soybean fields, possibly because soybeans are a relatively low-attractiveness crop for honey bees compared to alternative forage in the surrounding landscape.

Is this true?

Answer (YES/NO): NO